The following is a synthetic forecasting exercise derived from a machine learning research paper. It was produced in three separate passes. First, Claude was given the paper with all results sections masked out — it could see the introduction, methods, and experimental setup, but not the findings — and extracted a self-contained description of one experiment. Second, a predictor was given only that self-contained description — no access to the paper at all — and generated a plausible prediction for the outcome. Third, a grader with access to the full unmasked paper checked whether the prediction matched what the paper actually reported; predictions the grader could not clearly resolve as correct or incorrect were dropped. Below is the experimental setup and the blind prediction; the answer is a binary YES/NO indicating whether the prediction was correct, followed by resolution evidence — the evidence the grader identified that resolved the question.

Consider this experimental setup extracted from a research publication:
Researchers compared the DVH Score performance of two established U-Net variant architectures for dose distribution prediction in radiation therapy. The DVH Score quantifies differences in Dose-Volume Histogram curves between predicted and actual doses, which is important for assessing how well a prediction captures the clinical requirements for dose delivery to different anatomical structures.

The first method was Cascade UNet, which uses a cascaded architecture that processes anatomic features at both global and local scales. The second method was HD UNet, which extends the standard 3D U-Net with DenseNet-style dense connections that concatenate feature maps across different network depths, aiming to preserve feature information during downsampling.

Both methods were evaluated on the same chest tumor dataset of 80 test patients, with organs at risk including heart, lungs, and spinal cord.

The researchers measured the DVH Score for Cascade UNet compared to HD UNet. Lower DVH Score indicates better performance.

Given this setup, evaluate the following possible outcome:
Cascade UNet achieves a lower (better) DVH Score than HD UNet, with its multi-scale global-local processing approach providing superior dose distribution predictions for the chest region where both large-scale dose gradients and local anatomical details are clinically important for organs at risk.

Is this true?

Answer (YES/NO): NO